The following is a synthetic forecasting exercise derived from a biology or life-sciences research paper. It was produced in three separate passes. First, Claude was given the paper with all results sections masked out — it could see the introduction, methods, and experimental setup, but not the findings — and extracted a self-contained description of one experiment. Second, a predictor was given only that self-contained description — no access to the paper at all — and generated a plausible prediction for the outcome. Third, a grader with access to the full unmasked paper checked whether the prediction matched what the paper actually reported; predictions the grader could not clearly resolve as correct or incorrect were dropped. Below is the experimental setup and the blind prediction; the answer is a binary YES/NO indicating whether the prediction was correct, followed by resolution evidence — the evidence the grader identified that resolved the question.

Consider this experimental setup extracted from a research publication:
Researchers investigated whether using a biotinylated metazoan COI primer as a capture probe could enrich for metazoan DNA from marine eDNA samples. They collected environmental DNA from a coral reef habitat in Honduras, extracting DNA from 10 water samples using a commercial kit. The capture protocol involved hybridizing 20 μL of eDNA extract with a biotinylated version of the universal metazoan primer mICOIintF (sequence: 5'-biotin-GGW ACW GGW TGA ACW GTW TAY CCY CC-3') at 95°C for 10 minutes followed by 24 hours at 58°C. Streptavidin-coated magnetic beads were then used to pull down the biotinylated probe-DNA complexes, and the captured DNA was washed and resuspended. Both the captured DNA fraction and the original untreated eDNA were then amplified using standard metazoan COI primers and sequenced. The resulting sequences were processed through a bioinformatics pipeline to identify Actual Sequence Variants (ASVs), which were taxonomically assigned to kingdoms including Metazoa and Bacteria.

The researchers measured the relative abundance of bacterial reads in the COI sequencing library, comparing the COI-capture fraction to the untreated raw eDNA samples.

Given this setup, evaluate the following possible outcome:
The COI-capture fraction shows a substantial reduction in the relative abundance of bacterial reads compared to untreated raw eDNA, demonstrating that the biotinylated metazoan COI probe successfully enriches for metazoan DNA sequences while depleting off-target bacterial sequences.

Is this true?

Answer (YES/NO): NO